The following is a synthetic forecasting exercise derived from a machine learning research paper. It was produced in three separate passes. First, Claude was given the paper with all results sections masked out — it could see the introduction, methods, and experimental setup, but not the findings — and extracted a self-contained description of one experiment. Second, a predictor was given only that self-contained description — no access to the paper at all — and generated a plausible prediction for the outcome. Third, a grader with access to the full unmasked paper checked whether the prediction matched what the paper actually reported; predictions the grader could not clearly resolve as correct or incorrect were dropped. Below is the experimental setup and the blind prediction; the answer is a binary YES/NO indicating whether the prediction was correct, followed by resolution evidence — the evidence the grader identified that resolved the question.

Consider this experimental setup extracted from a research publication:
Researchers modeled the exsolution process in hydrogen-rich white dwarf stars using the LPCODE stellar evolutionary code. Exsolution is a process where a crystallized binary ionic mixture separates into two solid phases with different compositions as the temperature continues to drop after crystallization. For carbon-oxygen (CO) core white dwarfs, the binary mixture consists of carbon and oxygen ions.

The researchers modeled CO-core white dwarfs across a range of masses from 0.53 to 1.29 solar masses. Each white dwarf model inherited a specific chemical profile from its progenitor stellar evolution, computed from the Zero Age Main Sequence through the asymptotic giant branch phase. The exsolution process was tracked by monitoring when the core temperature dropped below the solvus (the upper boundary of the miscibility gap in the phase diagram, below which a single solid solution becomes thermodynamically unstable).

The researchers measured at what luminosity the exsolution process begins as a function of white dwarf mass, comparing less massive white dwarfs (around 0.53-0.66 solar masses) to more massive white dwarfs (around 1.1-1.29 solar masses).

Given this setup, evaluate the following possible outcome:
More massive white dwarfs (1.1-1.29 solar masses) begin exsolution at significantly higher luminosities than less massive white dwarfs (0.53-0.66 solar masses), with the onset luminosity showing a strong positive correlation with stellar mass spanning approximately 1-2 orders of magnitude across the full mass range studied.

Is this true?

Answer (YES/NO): YES